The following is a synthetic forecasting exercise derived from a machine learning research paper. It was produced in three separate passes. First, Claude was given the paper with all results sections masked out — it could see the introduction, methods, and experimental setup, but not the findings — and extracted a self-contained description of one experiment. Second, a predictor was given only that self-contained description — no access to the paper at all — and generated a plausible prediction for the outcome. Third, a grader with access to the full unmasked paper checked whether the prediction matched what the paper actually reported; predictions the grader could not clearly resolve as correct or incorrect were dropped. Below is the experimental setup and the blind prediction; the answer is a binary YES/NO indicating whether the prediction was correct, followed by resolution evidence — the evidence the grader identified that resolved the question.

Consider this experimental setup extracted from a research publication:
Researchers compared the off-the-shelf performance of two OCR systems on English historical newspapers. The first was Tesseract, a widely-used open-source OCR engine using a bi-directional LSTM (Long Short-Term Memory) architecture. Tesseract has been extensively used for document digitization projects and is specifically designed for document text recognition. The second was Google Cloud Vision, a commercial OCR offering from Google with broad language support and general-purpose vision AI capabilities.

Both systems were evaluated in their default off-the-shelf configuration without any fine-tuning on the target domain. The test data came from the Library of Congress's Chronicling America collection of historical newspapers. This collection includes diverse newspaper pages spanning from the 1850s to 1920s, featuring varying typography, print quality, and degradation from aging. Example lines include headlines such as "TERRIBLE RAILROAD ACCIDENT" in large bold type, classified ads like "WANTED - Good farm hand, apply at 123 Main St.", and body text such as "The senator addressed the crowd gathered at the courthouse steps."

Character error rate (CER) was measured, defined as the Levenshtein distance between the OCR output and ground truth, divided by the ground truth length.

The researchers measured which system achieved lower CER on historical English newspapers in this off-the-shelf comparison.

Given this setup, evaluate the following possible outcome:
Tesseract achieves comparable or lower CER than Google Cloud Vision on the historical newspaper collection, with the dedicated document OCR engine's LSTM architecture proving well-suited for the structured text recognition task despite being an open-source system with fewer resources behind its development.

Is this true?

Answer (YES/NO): NO